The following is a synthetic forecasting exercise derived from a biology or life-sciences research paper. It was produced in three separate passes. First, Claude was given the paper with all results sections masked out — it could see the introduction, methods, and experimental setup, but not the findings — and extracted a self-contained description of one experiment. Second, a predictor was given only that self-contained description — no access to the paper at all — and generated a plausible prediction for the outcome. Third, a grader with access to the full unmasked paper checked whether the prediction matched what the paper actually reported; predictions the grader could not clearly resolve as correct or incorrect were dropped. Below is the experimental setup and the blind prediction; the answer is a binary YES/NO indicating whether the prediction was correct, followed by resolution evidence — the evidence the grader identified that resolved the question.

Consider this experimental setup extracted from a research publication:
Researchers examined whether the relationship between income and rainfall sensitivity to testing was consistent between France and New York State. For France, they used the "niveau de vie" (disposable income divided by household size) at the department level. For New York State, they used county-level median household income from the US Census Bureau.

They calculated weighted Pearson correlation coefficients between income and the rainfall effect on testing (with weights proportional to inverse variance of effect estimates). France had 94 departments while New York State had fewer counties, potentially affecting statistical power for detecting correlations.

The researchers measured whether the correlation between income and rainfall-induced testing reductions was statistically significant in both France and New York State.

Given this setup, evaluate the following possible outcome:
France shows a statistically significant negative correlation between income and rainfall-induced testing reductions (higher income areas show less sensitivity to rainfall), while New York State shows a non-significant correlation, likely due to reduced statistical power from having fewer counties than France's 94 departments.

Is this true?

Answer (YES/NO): NO